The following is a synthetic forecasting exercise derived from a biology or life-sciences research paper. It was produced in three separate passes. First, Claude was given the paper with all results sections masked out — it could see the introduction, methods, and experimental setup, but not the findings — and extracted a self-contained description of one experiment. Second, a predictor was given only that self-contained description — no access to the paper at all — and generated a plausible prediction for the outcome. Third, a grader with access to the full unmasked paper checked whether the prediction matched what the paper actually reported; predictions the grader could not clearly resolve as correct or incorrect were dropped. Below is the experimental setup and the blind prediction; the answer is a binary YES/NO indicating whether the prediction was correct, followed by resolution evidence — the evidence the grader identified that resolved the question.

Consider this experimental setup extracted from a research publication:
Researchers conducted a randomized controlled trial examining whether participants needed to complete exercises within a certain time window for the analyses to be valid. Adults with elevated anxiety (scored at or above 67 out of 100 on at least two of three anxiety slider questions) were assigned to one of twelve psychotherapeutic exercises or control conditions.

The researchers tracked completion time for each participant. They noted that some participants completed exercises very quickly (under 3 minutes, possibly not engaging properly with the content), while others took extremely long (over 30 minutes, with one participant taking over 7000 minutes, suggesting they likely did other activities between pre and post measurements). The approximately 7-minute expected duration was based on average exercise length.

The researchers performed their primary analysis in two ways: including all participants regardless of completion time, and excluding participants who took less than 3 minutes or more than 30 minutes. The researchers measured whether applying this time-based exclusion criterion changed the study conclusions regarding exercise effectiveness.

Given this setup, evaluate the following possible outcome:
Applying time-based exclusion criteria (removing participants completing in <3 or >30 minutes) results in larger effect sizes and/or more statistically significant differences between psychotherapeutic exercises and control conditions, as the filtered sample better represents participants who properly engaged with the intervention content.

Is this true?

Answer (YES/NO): NO